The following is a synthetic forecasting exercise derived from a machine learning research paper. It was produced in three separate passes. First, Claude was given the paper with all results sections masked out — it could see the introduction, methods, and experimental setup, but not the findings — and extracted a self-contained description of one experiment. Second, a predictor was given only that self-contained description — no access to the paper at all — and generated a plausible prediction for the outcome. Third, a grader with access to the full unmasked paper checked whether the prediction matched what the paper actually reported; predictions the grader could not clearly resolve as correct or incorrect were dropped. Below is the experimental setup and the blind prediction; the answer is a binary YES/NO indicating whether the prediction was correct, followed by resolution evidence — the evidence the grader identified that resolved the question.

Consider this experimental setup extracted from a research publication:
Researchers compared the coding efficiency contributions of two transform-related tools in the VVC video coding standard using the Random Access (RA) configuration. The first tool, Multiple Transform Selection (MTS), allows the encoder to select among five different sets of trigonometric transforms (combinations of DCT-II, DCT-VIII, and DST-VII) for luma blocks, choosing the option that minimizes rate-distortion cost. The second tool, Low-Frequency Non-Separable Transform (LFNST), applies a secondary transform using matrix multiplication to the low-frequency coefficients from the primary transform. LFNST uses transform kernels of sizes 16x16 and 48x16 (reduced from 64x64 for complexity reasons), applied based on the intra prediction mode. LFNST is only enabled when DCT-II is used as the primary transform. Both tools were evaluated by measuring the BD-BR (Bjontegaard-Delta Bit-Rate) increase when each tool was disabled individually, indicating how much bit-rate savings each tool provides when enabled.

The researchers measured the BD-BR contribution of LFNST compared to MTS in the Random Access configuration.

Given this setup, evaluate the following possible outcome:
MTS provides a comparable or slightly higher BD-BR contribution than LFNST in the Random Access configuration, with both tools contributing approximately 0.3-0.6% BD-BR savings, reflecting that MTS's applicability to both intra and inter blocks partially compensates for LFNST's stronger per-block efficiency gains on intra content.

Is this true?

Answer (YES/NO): NO